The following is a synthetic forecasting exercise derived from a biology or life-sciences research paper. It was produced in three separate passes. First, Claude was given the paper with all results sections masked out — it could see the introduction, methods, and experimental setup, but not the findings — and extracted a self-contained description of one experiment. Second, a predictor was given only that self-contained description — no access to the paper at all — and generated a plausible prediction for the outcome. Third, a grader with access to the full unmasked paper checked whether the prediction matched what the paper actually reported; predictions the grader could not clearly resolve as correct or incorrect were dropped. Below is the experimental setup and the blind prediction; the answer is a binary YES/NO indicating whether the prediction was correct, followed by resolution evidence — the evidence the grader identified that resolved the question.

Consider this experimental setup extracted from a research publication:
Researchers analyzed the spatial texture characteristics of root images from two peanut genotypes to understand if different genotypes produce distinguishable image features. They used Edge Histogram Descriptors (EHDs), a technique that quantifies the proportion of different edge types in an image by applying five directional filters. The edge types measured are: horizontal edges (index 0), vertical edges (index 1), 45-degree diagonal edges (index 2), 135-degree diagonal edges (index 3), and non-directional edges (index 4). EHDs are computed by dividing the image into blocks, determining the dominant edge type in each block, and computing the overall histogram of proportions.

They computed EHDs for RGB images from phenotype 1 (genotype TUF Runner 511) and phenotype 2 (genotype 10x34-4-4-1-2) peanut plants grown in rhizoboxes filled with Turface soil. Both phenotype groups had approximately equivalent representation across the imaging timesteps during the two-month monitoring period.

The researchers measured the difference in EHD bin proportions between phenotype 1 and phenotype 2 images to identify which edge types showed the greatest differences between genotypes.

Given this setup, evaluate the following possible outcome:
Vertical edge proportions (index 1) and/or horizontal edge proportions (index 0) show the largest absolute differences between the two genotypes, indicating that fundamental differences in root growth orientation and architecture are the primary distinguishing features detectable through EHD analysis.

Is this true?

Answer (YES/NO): YES